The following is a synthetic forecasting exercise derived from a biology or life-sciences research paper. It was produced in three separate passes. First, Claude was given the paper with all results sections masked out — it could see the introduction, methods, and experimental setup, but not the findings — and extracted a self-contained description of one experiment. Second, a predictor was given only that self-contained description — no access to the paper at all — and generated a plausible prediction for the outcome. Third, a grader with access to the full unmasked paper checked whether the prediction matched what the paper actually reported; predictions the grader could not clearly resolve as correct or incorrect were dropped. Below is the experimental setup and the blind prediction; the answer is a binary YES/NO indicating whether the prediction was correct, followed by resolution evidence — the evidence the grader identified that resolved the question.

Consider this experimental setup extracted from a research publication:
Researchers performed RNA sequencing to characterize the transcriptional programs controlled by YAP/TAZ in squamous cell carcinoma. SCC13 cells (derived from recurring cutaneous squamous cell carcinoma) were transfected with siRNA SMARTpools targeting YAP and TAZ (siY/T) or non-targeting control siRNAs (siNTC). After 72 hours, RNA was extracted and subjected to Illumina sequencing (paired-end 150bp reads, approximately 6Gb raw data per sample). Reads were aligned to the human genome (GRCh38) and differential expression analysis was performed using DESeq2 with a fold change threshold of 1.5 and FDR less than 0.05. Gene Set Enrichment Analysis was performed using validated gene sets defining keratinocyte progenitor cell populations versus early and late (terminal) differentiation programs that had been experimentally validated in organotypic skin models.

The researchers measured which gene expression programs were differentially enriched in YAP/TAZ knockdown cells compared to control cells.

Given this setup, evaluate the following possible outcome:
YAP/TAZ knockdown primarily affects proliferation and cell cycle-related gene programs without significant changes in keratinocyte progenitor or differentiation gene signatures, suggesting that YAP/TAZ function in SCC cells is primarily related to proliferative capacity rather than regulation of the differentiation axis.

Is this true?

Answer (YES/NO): NO